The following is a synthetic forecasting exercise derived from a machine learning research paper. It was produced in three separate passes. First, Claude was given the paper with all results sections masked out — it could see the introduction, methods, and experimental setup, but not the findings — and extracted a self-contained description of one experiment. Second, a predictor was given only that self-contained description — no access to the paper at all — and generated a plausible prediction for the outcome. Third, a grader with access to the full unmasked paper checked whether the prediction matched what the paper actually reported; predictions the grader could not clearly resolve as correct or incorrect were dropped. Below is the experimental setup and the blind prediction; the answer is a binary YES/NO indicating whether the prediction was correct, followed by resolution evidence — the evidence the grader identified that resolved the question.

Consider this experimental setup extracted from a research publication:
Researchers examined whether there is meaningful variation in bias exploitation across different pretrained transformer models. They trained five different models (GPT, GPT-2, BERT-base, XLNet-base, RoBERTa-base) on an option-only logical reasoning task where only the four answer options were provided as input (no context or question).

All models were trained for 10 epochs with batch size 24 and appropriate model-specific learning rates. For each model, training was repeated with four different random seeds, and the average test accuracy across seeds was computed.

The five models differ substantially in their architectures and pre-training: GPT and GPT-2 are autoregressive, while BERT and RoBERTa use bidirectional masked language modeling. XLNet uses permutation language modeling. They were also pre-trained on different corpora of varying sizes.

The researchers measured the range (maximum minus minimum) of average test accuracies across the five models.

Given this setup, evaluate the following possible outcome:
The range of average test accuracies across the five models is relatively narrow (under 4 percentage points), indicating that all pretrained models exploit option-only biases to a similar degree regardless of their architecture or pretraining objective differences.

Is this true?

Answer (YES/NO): YES